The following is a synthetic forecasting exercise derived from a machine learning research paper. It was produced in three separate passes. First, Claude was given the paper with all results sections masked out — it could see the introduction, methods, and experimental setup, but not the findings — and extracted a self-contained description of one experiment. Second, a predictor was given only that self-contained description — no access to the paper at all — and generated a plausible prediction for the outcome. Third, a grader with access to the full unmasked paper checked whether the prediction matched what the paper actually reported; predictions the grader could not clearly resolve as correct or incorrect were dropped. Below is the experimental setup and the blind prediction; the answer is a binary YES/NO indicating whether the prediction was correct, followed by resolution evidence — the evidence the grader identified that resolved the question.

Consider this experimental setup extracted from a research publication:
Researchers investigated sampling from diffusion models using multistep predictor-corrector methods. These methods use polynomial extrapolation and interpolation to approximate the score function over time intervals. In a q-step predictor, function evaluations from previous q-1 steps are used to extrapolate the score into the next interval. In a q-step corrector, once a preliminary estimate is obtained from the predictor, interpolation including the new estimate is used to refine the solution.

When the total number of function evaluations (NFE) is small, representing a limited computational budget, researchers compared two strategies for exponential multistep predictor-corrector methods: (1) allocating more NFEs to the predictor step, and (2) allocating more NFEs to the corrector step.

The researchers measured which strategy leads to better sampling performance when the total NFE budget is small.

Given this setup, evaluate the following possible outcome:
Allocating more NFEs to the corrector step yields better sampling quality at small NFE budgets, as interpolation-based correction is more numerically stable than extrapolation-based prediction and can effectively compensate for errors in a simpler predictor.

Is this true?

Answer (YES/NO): NO